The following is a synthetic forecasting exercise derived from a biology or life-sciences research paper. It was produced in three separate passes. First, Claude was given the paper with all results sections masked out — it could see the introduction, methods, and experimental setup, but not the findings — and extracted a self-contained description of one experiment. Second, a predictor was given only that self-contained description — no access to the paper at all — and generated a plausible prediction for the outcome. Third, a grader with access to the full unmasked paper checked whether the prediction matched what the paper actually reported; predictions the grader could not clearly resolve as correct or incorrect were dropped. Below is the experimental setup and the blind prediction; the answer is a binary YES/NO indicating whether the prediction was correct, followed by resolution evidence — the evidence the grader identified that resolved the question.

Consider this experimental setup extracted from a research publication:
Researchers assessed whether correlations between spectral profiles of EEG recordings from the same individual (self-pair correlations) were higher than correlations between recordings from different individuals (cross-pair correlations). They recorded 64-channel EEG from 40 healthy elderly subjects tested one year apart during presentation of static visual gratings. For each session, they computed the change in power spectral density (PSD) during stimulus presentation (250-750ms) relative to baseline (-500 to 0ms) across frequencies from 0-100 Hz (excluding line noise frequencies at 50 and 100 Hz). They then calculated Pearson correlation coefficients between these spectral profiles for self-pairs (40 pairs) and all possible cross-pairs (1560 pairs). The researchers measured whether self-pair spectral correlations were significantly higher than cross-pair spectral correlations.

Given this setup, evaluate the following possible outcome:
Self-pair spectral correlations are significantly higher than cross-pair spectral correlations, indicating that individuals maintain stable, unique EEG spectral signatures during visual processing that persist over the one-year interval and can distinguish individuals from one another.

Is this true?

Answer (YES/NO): YES